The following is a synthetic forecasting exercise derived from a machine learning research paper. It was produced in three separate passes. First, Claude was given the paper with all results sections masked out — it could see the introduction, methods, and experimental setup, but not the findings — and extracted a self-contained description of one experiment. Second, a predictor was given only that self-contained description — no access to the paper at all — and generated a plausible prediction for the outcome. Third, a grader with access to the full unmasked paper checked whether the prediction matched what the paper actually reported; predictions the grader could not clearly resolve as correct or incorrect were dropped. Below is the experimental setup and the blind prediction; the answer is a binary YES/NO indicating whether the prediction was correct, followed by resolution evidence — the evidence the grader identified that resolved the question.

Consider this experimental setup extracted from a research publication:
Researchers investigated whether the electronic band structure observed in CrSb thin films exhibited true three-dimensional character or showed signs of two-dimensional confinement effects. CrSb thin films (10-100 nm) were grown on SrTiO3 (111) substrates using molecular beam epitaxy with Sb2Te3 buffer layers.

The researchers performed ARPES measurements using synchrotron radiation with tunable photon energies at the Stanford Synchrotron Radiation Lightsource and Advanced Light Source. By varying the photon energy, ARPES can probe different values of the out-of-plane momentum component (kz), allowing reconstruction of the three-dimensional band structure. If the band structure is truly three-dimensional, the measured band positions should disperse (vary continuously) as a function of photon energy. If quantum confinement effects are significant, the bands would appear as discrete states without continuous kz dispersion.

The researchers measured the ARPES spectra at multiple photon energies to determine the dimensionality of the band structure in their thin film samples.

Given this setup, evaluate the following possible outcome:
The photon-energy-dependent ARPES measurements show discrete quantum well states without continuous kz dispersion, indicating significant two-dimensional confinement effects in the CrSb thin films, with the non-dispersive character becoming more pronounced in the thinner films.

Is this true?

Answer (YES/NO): NO